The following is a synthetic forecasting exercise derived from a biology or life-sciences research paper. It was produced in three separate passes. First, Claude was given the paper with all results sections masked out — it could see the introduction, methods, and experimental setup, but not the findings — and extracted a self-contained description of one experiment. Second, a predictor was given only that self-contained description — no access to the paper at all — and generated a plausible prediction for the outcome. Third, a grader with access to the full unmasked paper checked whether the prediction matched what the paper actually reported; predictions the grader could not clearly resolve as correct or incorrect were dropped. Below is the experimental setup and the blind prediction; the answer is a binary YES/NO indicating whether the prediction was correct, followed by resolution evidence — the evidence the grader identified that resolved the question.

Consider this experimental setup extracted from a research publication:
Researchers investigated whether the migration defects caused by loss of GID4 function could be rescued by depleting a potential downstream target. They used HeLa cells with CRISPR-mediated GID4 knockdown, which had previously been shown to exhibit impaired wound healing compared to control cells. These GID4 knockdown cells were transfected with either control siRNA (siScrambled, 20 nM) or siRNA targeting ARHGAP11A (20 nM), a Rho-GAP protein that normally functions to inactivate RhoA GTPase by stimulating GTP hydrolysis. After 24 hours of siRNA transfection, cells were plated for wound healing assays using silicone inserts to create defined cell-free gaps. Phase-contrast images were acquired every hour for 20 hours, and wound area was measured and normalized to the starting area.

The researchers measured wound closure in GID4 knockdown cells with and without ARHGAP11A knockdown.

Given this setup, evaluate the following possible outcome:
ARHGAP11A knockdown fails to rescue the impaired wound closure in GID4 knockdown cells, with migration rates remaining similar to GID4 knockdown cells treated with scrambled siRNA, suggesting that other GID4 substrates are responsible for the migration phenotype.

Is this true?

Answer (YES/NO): NO